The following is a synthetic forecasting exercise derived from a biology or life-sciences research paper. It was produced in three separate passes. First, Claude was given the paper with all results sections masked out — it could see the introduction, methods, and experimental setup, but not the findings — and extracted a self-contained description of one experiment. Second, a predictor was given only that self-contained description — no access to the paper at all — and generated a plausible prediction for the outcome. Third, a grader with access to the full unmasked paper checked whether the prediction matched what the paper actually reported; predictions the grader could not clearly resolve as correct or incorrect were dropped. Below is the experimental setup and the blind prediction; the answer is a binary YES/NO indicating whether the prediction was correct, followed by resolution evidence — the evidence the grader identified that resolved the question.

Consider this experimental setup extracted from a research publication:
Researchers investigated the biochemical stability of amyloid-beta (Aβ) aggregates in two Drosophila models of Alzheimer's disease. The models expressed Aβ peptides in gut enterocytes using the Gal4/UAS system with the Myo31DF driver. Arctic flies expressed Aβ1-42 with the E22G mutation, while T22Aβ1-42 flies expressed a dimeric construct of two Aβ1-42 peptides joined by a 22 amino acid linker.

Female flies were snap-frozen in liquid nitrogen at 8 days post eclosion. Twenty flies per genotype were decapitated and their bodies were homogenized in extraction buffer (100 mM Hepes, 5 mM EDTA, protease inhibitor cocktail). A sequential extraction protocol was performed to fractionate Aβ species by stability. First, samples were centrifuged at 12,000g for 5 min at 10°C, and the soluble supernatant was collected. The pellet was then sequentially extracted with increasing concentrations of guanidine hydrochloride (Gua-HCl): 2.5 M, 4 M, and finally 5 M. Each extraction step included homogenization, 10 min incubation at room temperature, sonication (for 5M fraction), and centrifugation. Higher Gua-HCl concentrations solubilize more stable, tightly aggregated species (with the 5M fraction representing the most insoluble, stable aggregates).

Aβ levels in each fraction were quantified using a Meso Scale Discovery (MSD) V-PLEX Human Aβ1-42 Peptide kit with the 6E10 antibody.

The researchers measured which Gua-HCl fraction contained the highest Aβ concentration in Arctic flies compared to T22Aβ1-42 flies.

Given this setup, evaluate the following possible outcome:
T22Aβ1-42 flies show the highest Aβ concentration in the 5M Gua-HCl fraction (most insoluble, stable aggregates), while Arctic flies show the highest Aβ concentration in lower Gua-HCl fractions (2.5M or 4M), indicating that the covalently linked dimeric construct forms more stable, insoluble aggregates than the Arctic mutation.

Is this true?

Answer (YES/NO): YES